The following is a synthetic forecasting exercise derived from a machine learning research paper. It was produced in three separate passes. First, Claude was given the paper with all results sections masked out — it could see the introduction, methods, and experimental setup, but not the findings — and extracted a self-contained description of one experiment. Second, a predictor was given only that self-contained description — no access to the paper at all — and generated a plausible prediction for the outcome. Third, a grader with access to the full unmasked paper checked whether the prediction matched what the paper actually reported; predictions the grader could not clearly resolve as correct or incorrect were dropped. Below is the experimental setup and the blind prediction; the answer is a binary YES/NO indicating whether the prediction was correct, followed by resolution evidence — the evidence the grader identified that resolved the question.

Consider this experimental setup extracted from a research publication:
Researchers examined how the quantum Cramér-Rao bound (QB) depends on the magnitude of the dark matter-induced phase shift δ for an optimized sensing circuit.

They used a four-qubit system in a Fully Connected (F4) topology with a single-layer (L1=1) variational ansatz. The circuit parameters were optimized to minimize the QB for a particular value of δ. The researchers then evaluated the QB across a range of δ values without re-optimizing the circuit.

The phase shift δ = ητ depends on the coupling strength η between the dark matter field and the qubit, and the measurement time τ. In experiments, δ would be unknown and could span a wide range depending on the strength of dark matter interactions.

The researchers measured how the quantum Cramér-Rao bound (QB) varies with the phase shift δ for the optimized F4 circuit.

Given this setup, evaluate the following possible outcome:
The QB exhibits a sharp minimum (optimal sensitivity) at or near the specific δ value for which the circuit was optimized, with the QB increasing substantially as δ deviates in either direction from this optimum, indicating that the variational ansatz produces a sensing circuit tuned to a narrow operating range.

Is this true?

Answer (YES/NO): NO